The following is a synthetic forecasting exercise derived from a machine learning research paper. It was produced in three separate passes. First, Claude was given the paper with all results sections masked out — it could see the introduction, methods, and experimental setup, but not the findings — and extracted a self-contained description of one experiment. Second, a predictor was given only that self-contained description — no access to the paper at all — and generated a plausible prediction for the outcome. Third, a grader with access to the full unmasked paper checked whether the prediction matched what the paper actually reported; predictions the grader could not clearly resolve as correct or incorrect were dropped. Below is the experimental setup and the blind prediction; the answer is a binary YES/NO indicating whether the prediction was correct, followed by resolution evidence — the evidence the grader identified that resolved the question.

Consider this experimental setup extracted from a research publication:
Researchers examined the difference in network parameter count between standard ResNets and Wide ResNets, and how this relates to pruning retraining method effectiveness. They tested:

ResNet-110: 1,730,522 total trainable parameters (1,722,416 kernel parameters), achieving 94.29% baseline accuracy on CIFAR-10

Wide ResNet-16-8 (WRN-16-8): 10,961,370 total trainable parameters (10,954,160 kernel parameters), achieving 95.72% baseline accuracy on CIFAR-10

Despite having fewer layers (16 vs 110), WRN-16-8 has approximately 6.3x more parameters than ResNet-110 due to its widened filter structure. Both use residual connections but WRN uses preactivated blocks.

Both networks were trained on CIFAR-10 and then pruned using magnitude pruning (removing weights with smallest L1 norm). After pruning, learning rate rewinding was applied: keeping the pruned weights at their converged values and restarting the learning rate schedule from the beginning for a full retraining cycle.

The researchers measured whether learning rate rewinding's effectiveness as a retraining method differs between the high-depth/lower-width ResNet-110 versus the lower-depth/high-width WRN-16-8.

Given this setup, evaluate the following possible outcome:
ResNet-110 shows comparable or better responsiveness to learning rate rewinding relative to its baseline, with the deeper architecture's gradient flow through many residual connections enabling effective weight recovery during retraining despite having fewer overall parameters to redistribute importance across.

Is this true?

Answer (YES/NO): NO